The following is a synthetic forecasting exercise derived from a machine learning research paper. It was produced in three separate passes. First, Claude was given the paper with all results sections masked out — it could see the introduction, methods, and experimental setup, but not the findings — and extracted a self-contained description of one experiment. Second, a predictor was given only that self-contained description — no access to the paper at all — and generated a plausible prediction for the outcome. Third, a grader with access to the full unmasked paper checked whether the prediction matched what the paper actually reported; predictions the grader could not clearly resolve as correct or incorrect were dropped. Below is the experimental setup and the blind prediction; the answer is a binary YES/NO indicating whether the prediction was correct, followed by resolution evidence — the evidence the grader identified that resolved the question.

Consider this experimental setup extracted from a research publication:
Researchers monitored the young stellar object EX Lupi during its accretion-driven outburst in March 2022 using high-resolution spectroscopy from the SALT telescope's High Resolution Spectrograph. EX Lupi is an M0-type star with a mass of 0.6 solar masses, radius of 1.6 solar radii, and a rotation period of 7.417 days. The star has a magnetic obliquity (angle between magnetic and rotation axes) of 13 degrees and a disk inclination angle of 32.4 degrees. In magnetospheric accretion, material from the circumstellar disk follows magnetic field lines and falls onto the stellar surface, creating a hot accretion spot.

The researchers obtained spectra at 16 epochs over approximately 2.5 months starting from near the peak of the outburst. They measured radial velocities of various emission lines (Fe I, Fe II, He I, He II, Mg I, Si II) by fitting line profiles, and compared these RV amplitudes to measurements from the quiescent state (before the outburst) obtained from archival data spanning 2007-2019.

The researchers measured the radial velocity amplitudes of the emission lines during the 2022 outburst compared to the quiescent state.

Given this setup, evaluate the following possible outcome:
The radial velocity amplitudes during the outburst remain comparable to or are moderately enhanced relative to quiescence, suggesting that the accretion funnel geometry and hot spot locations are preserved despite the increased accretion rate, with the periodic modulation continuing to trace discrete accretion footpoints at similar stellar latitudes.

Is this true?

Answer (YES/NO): NO